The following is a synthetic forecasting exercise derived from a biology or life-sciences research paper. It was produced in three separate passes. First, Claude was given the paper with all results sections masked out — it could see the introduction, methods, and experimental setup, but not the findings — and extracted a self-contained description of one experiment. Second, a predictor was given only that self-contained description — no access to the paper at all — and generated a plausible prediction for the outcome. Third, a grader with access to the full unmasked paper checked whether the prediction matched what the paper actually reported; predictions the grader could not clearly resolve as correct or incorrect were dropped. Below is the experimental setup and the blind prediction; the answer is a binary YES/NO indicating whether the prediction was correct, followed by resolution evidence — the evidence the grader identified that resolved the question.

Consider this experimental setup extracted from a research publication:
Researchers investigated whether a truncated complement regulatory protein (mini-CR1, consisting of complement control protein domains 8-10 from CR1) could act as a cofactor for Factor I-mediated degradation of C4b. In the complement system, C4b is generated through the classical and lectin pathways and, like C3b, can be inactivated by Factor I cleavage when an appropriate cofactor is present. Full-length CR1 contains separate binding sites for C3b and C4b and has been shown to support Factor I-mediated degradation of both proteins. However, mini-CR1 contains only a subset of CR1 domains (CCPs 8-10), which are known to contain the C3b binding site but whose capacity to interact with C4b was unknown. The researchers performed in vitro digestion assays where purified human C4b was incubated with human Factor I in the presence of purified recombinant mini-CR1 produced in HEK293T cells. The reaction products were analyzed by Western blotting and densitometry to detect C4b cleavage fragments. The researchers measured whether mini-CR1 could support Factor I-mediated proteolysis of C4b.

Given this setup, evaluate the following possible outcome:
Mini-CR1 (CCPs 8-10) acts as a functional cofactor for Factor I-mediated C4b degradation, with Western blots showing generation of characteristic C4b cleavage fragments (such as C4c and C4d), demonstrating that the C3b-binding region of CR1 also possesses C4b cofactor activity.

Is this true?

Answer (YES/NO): YES